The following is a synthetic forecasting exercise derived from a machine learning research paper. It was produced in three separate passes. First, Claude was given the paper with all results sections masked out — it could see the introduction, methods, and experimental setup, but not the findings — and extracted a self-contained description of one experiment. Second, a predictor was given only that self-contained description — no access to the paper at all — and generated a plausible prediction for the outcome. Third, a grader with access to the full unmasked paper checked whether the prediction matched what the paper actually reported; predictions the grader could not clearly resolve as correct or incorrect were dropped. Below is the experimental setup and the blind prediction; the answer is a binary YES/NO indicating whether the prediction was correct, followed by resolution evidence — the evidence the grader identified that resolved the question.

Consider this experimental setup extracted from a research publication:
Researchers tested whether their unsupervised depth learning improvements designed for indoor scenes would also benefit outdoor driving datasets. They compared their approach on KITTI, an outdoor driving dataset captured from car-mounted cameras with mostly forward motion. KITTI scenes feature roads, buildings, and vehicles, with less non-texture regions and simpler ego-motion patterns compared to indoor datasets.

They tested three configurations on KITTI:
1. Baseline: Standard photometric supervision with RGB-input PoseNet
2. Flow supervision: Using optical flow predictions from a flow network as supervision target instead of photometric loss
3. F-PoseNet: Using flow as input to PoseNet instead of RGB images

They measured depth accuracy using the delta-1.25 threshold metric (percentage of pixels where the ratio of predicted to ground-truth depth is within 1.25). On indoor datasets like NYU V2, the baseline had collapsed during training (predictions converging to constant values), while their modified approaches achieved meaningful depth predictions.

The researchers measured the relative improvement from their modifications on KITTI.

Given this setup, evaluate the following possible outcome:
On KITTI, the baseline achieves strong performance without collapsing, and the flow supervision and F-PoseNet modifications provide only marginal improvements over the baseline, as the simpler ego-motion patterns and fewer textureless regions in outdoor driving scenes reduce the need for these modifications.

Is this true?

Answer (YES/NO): YES